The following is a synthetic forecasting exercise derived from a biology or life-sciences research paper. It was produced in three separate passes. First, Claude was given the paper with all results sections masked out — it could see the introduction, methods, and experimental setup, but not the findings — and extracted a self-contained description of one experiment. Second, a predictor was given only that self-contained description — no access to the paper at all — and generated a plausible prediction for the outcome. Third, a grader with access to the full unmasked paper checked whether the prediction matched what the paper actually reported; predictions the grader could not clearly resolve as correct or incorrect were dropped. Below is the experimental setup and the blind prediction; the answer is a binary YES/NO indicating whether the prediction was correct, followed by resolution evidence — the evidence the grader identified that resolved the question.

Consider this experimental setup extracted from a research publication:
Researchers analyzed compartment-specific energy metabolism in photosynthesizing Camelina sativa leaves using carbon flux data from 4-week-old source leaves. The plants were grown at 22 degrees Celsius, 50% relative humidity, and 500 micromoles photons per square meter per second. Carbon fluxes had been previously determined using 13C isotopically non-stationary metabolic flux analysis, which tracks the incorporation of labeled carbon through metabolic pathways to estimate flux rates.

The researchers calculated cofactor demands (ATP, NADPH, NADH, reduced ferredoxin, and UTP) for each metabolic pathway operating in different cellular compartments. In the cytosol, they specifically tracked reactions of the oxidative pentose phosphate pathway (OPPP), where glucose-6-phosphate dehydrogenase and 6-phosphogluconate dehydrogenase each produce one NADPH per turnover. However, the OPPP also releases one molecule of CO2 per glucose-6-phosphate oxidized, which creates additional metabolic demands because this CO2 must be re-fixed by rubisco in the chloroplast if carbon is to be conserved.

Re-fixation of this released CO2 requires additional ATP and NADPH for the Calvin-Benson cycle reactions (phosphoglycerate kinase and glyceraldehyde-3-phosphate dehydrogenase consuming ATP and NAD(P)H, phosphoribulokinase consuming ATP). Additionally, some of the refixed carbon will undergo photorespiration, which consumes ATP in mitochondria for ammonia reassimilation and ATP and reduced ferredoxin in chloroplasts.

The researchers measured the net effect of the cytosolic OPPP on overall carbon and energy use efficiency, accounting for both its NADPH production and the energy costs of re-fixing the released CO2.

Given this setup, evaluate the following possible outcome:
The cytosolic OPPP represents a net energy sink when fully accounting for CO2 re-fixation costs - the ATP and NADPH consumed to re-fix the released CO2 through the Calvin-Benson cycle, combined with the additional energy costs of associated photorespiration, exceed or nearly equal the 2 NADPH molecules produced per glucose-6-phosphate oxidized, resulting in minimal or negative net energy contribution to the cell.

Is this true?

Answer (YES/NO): YES